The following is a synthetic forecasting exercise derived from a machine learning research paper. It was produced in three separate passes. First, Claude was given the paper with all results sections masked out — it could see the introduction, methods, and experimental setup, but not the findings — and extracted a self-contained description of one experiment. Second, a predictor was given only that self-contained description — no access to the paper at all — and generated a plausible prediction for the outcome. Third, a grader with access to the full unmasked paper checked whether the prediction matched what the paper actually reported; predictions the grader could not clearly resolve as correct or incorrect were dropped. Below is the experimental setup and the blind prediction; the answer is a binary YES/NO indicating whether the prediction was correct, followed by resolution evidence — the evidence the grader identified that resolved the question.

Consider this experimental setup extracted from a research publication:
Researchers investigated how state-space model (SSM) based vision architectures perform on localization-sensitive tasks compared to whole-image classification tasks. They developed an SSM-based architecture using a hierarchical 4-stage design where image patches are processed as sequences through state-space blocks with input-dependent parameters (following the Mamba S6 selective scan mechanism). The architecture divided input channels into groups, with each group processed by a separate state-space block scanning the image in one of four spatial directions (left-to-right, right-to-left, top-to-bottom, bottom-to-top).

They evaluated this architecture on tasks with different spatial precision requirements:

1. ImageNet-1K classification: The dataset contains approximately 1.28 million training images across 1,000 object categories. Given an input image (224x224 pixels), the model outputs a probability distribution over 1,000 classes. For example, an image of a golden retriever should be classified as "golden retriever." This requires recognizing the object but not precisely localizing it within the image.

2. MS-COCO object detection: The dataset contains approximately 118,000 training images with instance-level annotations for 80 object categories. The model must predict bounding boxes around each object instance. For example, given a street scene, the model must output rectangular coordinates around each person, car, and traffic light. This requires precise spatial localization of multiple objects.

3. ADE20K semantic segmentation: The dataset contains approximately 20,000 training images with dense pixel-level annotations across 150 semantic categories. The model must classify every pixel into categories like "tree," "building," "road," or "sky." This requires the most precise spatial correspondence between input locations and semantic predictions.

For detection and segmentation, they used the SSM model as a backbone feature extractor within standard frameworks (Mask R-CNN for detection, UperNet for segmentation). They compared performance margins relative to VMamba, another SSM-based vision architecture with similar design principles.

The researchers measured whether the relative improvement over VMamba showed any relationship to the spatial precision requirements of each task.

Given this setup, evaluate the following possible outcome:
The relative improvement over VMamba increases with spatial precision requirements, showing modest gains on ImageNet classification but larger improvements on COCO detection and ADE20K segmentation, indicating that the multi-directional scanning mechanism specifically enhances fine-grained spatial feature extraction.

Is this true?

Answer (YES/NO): NO